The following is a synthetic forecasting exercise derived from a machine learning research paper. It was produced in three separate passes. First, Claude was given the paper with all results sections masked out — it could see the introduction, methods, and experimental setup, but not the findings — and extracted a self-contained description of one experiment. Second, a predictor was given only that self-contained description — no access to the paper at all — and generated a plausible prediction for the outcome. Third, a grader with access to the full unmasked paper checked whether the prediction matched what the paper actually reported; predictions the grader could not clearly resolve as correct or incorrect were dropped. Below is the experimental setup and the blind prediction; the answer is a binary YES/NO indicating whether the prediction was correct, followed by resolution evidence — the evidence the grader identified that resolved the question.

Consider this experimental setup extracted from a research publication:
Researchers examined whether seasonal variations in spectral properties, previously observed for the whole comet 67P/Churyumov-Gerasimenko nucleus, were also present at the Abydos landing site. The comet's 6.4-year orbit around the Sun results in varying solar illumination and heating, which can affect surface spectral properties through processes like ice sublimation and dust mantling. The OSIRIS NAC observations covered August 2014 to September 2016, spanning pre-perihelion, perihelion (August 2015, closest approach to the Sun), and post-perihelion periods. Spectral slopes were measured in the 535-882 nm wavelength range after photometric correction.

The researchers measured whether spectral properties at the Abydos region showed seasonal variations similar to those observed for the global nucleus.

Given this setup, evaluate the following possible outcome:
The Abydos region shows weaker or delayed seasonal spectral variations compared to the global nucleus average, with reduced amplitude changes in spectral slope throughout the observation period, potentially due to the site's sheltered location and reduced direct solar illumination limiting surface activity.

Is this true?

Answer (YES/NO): NO